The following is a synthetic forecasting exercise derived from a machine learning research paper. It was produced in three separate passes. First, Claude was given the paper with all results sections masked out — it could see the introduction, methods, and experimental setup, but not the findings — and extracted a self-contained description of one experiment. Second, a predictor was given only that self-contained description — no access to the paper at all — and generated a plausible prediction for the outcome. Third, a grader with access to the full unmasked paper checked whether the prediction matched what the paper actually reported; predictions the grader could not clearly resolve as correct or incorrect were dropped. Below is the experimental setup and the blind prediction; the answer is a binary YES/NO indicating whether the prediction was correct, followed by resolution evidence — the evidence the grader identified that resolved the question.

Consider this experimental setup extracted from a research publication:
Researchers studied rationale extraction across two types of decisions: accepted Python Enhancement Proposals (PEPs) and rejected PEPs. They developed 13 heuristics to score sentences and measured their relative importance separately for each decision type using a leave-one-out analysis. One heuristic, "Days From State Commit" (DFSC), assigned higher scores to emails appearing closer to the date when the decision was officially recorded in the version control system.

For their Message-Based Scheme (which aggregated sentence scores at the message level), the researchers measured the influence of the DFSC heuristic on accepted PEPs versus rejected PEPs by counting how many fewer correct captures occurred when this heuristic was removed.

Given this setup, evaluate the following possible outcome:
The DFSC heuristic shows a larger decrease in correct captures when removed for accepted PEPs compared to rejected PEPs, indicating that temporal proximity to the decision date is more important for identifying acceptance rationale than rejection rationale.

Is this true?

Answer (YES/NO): NO